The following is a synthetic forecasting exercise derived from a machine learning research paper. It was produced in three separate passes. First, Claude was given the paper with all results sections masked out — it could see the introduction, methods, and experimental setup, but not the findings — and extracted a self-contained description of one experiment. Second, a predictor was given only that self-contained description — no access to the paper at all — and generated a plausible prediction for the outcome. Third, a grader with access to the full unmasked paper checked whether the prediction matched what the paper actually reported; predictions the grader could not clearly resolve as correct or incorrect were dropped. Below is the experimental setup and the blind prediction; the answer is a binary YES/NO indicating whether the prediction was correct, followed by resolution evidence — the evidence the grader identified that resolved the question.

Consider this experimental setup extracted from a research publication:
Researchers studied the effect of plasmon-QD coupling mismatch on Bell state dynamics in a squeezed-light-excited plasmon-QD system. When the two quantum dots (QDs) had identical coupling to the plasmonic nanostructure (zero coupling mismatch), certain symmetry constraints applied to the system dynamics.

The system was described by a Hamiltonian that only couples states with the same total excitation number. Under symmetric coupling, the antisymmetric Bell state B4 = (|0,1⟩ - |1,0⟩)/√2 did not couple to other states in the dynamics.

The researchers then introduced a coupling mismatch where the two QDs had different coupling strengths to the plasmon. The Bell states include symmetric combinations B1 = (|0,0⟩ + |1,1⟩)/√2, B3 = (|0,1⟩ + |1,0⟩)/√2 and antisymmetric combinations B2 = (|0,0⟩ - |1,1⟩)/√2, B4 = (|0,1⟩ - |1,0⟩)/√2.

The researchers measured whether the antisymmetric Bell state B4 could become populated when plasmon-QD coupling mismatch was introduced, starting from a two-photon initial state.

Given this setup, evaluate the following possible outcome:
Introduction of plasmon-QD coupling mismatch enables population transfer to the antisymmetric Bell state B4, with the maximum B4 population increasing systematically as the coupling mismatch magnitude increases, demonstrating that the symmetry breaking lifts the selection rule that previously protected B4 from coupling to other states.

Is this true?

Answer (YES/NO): NO